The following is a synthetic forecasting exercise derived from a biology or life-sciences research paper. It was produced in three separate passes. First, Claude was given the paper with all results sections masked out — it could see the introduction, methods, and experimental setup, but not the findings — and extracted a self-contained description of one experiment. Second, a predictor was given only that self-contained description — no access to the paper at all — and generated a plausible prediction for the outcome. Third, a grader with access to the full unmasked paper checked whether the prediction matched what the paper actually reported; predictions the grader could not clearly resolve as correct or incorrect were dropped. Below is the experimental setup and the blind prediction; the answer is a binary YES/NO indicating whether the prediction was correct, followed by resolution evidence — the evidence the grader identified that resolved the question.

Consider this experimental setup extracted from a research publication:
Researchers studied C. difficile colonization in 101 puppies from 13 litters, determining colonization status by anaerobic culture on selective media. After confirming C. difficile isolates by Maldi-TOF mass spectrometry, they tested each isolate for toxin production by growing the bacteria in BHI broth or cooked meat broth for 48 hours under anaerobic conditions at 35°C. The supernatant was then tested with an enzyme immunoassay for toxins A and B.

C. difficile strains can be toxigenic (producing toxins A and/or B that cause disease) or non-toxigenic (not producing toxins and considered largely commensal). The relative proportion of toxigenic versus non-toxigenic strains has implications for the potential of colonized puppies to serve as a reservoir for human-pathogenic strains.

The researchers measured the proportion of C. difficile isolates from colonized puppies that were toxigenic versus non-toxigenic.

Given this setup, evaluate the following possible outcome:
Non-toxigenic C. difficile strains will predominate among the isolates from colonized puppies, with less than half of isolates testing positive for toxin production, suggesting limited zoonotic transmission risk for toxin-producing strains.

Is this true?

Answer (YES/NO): NO